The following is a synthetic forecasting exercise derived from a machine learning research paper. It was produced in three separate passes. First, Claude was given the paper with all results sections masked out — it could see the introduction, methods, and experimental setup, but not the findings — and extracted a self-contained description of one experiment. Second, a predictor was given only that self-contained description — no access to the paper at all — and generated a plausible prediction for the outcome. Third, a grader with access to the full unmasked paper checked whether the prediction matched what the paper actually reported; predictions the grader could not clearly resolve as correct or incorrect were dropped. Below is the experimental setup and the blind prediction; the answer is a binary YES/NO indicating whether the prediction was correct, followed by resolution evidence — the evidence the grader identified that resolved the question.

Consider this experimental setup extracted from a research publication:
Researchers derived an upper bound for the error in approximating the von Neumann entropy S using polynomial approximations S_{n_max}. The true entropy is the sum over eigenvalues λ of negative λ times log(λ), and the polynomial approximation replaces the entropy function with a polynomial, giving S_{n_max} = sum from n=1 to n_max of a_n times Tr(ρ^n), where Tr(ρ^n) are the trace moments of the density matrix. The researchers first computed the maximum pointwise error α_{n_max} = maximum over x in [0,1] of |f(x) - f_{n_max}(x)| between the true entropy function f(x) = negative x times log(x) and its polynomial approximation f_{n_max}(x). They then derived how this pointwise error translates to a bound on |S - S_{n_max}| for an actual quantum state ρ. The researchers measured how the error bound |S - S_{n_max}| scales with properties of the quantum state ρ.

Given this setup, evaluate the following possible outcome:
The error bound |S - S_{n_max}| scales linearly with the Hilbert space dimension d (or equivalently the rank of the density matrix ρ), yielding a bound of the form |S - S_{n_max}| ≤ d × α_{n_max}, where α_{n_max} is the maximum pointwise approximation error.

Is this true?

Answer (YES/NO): NO